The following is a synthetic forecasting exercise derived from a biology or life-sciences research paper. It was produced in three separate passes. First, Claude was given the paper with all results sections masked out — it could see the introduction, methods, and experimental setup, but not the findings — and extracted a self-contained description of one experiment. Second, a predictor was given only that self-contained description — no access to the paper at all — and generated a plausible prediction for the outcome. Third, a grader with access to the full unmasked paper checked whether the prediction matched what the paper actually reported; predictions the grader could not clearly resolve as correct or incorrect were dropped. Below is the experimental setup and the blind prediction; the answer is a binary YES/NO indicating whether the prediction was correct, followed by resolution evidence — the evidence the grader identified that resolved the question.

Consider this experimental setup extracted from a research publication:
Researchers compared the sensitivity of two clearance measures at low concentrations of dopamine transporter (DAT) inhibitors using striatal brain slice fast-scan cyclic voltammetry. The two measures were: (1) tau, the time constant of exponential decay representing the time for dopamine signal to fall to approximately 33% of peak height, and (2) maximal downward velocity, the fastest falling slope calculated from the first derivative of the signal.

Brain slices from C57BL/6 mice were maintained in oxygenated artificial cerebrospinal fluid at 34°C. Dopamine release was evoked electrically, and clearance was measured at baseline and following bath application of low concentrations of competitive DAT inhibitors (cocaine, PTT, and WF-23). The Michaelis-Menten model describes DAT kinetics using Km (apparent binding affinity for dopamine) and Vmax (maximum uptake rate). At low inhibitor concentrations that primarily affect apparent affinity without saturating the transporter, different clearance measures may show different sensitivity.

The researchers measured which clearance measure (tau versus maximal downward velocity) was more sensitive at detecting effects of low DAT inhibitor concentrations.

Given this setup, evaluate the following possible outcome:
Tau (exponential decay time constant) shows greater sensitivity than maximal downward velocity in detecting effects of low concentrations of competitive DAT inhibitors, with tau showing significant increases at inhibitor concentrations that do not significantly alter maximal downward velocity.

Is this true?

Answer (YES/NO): YES